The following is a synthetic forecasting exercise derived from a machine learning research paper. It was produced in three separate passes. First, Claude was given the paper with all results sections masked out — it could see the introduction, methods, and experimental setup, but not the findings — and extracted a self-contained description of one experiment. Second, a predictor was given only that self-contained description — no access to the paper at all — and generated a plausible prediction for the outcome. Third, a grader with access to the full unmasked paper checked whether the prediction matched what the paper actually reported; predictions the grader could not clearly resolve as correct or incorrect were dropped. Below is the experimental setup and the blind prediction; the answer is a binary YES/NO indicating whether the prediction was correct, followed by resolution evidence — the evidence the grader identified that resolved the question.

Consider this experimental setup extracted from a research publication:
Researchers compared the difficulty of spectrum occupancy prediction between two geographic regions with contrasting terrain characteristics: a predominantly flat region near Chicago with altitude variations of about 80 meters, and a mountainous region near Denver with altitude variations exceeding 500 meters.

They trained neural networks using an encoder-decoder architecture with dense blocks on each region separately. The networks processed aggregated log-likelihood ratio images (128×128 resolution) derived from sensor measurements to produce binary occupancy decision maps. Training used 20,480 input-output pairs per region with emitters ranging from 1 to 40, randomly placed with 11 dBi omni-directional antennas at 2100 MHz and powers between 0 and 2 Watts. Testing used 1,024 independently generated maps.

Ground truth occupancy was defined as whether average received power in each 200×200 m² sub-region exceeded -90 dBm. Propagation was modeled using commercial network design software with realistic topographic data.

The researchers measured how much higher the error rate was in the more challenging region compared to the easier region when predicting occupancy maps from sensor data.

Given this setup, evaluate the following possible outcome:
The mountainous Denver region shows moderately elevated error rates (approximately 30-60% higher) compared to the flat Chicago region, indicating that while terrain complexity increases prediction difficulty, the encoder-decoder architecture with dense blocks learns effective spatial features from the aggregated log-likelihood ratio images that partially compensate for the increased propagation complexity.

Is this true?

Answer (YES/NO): NO